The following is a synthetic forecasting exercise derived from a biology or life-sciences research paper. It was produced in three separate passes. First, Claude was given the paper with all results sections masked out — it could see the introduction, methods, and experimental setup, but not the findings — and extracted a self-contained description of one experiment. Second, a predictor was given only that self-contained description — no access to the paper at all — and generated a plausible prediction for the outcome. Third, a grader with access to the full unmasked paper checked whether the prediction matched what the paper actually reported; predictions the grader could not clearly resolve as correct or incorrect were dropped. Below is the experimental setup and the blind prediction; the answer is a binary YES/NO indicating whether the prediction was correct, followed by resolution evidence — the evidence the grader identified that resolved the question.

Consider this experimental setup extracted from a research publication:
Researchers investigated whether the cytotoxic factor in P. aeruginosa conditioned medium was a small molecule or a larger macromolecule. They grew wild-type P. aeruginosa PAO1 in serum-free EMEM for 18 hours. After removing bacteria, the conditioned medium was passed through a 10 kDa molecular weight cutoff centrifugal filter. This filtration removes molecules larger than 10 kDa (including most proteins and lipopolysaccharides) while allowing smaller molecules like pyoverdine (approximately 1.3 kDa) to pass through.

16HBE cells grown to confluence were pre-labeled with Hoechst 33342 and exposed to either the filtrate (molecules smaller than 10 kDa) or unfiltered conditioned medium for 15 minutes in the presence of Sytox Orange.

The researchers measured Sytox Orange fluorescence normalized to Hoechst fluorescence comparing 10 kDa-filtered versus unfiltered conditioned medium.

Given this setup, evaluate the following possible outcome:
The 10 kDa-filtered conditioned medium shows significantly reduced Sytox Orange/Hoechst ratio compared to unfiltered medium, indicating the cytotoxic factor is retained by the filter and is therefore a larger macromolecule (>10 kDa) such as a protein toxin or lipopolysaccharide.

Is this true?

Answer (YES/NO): YES